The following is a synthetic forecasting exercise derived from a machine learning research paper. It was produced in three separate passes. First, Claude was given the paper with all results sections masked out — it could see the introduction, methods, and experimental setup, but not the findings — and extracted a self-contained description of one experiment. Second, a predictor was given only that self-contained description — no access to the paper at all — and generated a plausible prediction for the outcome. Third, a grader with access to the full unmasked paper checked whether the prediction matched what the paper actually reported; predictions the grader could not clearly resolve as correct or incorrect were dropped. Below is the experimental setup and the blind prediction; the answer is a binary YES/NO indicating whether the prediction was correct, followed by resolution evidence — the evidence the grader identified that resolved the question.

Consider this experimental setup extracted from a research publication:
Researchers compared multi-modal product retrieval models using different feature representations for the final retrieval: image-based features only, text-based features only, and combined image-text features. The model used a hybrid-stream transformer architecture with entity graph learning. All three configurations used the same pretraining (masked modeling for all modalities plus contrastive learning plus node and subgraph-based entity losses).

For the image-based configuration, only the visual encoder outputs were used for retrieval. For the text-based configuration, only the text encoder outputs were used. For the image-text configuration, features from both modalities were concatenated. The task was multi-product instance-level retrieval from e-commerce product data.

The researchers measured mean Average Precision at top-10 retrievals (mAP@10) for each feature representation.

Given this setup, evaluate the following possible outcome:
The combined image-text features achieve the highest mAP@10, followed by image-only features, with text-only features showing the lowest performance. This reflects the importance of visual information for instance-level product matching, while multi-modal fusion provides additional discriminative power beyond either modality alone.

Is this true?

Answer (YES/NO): NO